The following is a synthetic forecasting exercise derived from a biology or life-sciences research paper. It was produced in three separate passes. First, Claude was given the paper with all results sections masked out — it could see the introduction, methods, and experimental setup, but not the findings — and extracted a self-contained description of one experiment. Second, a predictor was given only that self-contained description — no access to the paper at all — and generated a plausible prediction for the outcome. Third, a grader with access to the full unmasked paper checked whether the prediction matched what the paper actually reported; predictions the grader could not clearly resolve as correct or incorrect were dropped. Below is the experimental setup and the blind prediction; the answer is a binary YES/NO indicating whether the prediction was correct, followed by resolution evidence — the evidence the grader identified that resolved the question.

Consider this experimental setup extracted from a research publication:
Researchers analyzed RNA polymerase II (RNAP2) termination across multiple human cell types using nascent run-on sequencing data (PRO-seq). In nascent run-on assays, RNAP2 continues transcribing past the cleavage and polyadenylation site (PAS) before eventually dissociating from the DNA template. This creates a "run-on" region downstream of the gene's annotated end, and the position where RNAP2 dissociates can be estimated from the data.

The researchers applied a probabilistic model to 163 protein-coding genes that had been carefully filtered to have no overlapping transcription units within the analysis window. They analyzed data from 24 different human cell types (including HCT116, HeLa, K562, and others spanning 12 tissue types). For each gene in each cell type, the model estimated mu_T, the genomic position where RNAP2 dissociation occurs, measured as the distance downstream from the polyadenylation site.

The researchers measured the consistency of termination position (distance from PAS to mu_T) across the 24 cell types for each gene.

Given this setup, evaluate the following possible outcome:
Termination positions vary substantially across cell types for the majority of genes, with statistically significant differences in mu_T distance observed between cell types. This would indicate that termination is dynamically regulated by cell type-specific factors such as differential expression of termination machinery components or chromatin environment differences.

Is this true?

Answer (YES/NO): NO